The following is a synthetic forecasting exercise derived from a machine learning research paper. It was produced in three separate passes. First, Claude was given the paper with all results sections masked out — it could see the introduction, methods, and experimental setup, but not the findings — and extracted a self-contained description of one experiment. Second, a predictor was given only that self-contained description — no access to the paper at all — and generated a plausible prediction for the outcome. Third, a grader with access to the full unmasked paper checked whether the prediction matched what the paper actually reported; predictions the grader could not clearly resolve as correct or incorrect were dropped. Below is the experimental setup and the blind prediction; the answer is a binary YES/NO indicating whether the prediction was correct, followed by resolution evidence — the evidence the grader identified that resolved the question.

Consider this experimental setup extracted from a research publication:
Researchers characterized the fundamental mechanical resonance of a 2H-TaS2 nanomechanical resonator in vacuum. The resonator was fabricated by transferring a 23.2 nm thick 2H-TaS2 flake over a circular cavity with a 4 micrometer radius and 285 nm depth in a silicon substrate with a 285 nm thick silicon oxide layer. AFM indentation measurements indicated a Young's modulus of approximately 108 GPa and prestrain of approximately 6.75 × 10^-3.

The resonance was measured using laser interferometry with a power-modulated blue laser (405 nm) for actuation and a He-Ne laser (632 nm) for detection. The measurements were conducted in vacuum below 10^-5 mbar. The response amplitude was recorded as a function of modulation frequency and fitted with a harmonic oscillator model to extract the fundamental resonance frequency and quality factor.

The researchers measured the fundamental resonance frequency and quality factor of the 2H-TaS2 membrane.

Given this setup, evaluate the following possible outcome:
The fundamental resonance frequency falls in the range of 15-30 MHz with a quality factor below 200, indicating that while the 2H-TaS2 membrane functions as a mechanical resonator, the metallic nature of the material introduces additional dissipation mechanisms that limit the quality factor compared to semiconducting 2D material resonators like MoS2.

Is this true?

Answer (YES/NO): NO